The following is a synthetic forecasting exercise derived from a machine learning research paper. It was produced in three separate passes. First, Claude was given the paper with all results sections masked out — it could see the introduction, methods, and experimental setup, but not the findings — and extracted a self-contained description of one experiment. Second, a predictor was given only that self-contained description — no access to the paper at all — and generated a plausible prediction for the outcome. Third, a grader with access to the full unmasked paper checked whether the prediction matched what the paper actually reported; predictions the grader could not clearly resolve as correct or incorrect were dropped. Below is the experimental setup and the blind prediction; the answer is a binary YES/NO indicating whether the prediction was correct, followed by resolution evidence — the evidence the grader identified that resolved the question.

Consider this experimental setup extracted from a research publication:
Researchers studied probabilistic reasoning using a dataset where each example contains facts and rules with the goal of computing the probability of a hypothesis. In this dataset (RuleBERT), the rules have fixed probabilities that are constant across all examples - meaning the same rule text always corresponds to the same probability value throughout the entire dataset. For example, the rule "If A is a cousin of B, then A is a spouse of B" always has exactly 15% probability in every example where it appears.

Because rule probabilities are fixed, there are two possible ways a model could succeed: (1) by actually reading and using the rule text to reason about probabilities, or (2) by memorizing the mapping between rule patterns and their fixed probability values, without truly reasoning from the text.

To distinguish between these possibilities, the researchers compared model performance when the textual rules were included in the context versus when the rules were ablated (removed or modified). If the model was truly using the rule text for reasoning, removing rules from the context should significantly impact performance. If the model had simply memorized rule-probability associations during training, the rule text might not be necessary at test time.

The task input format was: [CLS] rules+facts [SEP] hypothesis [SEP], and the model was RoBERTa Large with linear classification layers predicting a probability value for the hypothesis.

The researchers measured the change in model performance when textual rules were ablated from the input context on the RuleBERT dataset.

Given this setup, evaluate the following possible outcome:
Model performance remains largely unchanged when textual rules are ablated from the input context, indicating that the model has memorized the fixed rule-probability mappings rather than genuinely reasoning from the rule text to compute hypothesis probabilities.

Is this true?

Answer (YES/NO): NO